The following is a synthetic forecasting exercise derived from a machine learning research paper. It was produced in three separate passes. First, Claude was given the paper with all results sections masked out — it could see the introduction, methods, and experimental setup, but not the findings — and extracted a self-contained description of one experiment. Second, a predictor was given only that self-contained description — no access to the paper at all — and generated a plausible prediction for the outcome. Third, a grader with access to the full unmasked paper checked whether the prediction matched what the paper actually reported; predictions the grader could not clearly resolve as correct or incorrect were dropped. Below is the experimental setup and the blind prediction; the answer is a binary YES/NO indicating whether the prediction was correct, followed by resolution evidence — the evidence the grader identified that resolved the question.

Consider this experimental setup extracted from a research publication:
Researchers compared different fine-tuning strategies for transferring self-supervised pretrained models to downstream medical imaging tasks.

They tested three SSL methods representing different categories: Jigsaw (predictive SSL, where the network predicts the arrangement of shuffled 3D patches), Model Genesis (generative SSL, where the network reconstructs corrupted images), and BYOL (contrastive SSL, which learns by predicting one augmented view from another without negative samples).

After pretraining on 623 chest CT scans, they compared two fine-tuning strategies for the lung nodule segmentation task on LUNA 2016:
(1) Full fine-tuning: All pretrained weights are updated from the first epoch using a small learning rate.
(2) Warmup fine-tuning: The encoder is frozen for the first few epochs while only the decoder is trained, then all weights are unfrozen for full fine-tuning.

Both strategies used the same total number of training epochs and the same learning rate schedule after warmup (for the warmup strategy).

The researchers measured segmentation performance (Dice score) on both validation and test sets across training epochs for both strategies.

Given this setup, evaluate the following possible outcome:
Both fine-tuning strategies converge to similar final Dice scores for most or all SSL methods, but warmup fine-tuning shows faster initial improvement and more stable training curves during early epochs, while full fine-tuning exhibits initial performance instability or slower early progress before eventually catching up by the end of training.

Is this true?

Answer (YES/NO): NO